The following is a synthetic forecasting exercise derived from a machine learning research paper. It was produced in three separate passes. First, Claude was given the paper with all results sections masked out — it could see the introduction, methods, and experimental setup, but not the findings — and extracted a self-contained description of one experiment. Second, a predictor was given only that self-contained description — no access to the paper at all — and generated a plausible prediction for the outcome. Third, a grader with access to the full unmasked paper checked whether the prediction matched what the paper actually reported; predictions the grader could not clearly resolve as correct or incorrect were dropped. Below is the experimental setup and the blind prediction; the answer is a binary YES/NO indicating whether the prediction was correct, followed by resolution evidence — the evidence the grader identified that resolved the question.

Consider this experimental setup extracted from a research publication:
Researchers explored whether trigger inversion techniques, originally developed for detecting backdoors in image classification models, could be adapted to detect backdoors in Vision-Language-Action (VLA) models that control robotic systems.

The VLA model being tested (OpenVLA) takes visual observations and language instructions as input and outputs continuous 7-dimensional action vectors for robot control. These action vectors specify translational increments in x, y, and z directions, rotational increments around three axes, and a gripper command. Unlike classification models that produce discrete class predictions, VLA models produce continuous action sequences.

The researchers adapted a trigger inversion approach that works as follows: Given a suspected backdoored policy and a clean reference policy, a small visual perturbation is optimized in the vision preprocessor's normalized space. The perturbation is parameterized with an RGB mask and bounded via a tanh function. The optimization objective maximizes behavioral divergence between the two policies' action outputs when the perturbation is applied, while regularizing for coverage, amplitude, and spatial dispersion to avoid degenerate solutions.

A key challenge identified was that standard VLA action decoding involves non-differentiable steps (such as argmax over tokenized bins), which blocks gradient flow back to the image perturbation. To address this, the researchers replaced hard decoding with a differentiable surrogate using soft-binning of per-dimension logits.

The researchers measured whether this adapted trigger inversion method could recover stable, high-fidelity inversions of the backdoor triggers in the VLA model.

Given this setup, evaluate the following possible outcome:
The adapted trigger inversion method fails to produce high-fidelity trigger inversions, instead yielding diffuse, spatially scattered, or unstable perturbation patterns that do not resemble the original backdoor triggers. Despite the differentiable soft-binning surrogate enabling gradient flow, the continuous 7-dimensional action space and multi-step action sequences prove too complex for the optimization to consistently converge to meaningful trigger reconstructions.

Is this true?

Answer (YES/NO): YES